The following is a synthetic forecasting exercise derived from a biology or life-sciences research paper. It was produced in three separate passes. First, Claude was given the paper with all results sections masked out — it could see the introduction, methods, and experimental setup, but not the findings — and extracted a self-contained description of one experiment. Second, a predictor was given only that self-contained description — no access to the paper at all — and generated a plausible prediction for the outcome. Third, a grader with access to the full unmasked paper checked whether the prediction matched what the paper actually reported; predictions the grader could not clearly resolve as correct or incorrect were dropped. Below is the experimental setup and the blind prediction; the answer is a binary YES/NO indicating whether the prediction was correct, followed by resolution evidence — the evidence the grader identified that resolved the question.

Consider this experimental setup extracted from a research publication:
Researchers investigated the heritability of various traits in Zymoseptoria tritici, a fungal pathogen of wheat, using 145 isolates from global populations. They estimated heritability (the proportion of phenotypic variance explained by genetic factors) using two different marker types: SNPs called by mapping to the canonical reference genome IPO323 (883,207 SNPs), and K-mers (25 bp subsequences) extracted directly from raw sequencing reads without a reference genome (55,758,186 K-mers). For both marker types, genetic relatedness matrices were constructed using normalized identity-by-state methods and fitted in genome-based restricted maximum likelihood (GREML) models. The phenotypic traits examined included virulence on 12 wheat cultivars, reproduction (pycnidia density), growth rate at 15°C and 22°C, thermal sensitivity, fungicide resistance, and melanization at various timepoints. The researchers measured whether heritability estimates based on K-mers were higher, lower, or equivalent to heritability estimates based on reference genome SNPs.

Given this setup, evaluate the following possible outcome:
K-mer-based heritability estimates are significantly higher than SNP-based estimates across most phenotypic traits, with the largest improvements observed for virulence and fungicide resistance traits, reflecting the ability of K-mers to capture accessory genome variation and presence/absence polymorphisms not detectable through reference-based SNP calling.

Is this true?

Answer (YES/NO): NO